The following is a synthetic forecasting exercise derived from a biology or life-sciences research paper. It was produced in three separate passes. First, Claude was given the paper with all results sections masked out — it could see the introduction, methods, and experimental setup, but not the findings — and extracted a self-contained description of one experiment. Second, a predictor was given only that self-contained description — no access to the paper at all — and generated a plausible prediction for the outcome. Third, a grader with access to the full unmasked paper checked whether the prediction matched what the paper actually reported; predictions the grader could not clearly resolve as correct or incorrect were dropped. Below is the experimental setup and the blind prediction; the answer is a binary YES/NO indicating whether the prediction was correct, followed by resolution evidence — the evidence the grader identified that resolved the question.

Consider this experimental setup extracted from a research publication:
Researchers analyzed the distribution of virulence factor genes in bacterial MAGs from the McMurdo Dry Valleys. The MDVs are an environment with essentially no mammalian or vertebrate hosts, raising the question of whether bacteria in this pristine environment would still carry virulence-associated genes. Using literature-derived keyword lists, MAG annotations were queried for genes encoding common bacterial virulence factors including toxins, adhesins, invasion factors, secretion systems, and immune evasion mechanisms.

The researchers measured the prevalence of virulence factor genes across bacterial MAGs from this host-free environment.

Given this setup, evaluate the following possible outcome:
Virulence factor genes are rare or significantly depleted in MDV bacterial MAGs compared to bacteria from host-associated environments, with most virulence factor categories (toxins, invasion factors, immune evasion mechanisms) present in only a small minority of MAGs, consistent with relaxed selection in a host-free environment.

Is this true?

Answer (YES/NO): NO